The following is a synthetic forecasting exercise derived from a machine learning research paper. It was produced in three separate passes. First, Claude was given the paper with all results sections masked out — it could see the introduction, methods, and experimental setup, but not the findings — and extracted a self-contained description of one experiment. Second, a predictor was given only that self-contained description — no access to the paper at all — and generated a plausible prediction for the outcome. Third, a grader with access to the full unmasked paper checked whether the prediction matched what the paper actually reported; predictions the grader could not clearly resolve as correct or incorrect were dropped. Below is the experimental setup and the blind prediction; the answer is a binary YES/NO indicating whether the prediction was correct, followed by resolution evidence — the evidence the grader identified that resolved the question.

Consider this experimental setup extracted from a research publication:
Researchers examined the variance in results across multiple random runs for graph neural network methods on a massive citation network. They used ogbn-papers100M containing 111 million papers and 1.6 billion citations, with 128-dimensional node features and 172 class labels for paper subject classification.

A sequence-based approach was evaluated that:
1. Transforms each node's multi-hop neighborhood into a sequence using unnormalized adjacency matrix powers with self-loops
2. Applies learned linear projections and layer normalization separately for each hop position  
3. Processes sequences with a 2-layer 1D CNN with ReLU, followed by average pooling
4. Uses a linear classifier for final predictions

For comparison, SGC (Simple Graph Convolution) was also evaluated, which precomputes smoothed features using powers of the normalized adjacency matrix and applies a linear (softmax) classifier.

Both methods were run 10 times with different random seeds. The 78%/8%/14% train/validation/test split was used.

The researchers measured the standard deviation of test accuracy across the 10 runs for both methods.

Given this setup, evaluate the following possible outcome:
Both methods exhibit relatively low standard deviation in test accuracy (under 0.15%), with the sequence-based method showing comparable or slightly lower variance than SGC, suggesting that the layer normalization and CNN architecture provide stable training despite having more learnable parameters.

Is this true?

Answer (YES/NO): NO